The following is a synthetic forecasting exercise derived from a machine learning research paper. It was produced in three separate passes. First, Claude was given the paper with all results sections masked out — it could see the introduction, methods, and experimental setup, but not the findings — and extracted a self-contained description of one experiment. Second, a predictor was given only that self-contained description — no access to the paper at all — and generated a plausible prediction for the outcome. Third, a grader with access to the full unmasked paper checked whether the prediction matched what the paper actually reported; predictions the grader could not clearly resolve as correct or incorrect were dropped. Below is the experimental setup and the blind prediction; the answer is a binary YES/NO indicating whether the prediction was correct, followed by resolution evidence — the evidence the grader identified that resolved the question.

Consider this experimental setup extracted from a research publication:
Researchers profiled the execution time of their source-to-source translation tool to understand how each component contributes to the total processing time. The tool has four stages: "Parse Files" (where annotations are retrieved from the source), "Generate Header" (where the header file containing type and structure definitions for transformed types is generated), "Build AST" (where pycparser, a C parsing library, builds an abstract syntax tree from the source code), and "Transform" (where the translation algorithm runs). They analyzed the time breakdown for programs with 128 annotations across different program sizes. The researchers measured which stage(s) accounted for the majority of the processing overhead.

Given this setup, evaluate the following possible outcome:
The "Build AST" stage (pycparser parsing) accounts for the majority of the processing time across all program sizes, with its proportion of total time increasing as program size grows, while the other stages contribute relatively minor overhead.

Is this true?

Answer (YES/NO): NO